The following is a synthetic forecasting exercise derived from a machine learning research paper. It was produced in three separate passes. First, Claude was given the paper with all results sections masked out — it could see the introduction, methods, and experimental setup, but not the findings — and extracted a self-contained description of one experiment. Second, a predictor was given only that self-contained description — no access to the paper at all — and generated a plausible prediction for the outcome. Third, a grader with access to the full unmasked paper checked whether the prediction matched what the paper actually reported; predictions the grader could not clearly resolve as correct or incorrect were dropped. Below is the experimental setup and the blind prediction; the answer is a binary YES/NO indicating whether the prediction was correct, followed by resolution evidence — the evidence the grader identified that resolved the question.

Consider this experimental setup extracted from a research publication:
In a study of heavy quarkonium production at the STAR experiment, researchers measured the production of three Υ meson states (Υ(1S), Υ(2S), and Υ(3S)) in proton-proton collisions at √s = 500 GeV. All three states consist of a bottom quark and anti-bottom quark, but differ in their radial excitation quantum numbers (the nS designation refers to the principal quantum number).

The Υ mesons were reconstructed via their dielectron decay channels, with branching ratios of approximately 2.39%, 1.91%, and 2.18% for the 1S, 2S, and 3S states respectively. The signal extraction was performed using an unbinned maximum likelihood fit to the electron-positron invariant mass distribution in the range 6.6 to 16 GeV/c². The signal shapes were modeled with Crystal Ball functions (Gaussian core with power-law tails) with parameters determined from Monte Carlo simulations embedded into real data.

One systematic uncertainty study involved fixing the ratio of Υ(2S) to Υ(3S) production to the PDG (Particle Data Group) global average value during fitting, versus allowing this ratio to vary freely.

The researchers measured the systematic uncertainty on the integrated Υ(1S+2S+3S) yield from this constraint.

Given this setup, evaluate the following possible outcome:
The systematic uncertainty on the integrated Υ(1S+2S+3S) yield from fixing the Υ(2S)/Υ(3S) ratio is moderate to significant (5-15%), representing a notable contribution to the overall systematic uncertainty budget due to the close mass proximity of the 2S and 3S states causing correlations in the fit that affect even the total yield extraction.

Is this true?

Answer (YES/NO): NO